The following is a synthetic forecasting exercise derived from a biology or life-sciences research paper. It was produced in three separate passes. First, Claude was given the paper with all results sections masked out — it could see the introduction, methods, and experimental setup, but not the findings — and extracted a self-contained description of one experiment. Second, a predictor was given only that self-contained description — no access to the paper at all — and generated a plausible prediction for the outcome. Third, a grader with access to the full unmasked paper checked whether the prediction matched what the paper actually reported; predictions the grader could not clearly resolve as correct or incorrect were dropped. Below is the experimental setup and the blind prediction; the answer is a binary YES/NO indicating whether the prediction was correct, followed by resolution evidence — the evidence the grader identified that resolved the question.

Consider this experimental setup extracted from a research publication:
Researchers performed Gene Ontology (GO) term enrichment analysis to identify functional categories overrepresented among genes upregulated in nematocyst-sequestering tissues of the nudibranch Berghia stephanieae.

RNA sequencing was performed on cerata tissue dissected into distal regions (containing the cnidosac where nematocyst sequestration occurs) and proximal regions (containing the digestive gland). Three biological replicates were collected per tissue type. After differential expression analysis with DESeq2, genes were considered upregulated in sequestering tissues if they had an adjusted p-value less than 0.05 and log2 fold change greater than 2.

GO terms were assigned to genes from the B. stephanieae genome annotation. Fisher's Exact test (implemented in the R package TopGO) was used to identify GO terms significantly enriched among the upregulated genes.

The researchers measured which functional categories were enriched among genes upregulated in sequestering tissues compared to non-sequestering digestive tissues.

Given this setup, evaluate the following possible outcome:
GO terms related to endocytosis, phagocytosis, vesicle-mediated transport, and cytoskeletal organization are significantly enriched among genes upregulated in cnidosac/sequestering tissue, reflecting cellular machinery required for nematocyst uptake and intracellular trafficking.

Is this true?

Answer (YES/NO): NO